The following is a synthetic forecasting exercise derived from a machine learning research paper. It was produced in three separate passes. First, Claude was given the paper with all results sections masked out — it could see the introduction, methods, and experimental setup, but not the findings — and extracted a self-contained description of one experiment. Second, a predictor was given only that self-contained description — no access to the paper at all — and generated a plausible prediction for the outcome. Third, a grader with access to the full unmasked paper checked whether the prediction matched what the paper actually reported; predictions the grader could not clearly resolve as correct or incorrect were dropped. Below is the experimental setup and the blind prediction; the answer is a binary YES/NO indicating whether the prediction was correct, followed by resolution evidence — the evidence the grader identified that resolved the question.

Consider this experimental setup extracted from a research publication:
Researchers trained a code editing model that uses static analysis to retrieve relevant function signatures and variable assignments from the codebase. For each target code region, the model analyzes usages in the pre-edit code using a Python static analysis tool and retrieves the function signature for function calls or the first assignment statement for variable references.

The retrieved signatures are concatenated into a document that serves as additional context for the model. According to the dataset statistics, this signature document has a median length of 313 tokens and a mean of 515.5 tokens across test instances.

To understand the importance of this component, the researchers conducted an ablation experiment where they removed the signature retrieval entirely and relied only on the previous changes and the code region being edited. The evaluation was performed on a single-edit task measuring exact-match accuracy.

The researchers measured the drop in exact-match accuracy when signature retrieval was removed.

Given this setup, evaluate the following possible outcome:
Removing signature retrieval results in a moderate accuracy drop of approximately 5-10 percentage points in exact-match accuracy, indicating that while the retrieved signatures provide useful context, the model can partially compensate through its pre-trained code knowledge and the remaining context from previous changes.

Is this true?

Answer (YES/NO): YES